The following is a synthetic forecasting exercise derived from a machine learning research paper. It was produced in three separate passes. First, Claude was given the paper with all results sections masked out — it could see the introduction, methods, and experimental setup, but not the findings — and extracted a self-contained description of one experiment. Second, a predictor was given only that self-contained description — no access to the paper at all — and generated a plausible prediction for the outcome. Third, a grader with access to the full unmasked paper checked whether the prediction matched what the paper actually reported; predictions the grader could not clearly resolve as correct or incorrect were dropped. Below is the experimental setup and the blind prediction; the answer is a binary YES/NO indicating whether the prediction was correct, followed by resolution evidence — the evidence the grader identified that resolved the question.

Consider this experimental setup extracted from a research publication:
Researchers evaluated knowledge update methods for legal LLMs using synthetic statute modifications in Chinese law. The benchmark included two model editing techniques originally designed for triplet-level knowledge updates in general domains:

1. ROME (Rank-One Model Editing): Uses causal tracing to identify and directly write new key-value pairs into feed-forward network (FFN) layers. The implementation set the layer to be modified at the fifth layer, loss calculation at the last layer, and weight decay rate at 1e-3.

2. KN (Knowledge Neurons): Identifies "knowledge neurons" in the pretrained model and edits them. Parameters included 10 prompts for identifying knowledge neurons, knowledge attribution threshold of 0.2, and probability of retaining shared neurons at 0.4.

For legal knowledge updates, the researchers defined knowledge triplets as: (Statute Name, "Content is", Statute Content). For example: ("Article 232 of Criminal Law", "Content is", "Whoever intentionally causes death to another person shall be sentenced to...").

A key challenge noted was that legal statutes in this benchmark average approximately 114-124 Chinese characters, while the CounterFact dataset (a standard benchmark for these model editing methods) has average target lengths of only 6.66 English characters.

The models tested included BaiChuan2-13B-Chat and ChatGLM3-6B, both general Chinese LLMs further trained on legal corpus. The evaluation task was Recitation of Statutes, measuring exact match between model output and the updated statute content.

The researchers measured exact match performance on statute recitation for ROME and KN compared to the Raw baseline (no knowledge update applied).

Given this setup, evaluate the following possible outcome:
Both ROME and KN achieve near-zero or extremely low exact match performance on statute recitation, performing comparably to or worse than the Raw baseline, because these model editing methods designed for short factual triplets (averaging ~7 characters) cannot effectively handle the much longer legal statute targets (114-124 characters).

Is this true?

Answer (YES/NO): YES